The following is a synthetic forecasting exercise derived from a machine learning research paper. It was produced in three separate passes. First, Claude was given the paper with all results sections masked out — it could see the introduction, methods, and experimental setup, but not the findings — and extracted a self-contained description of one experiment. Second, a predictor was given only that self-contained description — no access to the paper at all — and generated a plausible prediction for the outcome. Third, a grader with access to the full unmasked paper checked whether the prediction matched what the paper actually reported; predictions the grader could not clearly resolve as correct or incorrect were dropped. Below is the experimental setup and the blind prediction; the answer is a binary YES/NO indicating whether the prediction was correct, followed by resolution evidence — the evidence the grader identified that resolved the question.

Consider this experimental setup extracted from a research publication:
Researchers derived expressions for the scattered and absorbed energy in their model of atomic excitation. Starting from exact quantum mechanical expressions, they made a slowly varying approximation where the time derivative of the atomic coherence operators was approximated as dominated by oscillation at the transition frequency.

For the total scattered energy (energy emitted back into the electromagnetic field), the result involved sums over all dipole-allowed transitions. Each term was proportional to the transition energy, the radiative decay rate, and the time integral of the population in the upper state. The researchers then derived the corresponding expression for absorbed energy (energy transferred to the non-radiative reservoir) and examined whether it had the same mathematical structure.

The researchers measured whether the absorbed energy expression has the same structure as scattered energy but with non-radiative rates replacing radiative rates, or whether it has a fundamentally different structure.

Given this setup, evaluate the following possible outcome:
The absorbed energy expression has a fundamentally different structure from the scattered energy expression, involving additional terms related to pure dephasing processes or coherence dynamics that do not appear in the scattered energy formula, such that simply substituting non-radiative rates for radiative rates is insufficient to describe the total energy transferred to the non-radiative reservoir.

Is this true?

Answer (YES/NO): NO